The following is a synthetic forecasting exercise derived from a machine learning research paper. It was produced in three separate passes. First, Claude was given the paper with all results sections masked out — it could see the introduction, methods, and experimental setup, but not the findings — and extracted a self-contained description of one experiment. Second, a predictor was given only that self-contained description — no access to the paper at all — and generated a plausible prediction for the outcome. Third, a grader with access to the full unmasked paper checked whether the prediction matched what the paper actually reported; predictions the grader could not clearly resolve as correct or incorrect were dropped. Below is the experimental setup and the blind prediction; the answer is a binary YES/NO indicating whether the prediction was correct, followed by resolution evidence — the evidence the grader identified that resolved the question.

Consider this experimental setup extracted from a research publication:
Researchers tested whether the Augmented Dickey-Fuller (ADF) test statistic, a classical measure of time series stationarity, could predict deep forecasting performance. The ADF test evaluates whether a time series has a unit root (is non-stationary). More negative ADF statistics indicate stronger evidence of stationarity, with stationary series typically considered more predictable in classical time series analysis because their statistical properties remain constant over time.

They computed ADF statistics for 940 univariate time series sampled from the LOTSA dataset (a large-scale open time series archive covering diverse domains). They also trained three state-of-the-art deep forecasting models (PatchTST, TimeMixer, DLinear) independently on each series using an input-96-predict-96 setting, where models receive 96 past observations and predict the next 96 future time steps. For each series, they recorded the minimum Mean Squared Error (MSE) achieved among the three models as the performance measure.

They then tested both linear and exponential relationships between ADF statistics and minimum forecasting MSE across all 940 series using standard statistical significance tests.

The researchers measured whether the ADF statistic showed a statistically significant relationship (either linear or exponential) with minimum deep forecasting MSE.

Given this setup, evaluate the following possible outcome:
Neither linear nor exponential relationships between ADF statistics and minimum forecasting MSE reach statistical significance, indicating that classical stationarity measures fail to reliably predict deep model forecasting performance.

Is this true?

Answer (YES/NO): YES